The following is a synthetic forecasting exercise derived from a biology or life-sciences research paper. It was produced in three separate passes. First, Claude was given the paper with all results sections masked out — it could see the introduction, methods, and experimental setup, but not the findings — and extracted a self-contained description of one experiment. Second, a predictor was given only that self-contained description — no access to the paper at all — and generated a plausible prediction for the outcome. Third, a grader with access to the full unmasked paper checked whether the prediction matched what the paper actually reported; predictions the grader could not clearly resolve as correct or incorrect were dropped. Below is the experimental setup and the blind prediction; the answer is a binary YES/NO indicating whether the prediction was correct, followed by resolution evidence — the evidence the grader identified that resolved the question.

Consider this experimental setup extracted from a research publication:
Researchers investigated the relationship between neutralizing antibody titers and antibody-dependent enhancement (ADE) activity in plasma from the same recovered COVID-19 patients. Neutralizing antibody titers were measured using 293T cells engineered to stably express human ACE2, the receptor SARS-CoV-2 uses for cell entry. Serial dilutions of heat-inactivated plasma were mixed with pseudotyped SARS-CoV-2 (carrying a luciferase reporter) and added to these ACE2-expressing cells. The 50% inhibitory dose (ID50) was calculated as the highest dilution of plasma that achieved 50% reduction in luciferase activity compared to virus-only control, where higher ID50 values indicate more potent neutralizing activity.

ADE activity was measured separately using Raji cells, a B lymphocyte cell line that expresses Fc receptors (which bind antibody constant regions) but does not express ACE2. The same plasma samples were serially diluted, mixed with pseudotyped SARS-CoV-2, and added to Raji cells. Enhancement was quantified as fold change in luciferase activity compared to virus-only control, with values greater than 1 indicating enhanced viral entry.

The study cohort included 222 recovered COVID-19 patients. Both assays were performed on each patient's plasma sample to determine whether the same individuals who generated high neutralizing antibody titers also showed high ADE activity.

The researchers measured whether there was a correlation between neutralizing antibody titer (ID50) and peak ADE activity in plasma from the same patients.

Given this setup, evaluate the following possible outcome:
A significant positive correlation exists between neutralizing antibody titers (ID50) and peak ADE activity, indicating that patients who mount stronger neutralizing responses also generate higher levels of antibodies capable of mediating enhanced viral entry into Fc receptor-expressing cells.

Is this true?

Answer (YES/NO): YES